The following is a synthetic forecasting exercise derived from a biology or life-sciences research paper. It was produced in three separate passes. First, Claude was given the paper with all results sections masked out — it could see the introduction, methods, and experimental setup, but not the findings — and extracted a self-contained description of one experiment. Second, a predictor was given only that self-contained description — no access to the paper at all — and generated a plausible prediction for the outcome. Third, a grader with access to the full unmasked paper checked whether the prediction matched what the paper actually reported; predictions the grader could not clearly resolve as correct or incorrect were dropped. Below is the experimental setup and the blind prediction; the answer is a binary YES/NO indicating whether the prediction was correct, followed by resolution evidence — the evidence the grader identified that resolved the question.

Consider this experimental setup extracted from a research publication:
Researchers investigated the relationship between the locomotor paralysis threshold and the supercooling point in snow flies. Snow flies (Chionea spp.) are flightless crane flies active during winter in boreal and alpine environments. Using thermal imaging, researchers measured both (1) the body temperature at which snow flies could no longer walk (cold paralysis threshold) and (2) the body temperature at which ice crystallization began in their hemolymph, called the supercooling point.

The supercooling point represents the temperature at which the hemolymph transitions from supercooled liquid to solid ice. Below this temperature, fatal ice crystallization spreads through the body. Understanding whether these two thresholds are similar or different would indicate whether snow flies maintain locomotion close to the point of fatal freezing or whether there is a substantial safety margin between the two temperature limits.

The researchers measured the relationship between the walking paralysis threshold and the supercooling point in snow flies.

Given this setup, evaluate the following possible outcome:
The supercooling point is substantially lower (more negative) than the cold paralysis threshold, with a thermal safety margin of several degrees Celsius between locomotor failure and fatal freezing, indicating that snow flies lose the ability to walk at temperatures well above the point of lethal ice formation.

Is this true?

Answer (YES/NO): NO